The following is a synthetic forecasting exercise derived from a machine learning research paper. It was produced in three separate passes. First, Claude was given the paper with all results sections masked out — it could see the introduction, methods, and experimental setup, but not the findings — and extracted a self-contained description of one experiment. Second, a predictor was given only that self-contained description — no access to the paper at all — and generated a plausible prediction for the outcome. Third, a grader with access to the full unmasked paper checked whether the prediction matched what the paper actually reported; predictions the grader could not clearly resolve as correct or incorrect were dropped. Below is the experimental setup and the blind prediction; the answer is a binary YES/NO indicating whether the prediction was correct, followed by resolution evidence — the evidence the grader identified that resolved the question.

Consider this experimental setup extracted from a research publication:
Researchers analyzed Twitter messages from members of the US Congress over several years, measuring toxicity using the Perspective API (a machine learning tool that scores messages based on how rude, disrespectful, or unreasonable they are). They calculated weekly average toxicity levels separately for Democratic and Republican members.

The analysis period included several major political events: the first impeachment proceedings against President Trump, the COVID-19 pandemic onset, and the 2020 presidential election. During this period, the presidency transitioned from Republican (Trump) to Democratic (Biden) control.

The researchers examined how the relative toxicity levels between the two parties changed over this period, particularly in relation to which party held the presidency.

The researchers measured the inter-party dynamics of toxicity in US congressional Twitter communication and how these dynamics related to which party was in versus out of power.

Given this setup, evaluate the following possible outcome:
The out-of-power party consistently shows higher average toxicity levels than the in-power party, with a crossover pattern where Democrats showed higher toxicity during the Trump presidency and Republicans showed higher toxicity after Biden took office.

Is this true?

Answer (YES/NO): YES